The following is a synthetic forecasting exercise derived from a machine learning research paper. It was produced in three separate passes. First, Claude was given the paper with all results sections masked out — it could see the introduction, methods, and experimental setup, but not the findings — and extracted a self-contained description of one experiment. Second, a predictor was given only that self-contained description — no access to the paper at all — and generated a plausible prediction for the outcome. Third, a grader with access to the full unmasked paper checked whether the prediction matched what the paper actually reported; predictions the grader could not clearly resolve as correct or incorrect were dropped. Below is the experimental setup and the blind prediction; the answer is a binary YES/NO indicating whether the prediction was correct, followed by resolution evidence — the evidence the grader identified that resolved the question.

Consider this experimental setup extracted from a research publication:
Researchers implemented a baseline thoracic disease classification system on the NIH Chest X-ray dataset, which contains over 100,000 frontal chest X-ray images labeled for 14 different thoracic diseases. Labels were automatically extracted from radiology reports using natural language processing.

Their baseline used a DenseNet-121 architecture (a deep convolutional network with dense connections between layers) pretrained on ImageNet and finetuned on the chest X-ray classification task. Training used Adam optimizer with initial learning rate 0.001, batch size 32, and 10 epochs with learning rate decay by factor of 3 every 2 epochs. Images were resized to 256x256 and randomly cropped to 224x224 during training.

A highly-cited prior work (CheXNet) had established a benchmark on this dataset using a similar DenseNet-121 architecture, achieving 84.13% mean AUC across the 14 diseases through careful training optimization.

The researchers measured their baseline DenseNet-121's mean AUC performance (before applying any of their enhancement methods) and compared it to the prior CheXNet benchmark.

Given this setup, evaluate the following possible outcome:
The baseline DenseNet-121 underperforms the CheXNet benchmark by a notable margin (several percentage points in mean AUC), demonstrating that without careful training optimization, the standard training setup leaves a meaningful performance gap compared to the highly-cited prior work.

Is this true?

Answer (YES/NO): NO